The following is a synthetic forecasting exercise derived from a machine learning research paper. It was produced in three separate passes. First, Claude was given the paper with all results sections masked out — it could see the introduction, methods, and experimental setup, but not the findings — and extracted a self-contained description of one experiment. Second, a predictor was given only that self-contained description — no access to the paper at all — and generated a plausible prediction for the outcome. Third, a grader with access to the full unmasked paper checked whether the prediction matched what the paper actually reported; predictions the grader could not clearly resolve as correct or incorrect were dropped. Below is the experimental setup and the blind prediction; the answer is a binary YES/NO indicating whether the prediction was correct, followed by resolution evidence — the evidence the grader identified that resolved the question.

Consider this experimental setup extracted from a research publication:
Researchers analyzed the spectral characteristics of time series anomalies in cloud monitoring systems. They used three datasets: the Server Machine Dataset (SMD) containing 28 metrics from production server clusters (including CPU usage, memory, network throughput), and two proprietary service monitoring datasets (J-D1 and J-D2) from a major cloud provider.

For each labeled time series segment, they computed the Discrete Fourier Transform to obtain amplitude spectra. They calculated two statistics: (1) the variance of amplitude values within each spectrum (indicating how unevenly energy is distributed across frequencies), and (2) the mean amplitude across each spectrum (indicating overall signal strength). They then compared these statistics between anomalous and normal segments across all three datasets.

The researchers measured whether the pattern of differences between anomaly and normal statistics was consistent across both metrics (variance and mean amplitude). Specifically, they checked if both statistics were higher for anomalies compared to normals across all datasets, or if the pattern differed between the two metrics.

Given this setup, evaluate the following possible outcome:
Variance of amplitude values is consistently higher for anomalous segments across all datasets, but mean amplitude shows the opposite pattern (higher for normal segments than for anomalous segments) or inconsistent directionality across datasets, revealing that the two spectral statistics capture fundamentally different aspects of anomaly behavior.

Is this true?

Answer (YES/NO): NO